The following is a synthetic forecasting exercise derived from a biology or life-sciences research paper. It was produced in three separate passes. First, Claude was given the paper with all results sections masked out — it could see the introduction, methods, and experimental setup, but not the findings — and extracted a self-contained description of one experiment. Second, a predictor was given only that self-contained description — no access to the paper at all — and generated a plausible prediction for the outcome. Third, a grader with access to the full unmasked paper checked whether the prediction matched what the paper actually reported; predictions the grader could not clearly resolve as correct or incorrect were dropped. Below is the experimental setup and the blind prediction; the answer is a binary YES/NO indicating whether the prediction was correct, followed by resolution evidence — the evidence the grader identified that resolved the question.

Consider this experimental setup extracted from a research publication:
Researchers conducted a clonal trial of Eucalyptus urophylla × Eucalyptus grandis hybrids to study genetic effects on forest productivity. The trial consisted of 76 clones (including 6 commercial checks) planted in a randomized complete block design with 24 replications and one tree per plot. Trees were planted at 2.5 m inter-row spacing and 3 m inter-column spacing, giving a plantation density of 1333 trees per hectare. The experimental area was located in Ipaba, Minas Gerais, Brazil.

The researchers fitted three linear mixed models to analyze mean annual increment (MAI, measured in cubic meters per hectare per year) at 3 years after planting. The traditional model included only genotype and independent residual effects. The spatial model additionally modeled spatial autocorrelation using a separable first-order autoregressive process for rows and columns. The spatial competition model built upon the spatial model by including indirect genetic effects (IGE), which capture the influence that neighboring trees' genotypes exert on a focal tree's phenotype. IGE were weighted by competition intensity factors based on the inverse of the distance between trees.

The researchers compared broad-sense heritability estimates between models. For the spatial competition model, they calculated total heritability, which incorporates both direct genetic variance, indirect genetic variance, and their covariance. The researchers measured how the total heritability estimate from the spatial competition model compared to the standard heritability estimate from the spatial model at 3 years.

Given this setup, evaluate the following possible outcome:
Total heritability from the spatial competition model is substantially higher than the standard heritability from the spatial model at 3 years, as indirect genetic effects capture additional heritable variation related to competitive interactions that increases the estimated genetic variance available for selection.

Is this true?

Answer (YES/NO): NO